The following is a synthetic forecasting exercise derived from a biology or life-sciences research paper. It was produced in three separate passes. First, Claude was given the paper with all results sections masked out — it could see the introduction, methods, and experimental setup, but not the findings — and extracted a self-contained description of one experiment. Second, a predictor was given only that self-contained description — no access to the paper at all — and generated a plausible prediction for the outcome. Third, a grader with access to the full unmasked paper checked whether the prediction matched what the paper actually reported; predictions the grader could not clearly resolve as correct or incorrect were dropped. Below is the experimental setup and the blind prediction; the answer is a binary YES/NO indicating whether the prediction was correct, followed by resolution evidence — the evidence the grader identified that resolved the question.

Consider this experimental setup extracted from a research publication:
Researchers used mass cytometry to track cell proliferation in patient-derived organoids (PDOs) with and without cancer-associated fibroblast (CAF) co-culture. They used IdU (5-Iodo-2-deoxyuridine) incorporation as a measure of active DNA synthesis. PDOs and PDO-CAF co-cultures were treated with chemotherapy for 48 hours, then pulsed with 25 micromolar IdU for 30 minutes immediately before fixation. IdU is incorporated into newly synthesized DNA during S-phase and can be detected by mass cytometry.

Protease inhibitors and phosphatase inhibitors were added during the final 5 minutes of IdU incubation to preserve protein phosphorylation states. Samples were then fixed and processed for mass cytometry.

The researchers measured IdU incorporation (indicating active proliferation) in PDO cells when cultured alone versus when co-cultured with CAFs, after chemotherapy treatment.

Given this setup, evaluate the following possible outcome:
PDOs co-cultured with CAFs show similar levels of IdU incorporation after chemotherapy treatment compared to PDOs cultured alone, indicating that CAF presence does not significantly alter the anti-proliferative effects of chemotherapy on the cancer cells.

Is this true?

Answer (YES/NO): NO